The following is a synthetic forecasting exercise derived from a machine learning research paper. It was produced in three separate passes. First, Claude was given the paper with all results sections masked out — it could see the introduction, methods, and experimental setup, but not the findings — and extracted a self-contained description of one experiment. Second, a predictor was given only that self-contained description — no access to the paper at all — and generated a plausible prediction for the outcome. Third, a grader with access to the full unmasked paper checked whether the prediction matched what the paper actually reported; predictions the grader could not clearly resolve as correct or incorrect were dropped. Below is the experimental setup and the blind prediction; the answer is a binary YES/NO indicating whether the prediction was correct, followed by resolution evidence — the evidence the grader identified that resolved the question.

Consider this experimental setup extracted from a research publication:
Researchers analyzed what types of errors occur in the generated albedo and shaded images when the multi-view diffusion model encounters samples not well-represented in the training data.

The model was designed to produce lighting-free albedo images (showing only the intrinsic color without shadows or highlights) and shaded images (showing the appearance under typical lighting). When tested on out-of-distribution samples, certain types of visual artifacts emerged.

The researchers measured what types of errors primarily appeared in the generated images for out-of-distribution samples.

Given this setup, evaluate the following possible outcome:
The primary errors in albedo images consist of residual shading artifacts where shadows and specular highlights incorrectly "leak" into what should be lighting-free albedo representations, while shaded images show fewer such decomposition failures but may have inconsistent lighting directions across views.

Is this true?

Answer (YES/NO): NO